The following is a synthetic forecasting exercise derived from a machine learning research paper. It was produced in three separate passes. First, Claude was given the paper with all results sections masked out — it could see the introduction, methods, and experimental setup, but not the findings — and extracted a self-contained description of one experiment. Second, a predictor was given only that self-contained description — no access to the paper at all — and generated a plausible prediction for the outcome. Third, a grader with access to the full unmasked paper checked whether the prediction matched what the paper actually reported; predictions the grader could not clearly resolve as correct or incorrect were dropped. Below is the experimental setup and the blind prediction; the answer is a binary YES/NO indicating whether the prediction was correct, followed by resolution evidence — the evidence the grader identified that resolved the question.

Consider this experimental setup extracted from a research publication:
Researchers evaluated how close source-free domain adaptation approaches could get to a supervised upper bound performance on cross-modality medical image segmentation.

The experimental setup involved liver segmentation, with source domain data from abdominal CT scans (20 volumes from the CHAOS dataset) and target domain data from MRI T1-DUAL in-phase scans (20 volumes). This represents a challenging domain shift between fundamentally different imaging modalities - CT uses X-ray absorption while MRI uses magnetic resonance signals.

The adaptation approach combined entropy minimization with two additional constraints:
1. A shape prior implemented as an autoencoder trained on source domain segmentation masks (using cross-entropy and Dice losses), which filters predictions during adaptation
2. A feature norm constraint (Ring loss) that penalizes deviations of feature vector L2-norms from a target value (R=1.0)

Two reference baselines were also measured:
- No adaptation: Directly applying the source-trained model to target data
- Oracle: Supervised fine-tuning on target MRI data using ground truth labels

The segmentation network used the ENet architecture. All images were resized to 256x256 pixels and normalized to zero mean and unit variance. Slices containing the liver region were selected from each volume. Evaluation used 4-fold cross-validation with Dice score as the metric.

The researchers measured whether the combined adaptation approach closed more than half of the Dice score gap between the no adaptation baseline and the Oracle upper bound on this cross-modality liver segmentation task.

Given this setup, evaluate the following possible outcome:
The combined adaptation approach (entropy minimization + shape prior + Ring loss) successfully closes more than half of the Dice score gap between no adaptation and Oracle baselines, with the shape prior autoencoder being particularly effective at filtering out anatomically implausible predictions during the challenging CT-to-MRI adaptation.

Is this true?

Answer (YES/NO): NO